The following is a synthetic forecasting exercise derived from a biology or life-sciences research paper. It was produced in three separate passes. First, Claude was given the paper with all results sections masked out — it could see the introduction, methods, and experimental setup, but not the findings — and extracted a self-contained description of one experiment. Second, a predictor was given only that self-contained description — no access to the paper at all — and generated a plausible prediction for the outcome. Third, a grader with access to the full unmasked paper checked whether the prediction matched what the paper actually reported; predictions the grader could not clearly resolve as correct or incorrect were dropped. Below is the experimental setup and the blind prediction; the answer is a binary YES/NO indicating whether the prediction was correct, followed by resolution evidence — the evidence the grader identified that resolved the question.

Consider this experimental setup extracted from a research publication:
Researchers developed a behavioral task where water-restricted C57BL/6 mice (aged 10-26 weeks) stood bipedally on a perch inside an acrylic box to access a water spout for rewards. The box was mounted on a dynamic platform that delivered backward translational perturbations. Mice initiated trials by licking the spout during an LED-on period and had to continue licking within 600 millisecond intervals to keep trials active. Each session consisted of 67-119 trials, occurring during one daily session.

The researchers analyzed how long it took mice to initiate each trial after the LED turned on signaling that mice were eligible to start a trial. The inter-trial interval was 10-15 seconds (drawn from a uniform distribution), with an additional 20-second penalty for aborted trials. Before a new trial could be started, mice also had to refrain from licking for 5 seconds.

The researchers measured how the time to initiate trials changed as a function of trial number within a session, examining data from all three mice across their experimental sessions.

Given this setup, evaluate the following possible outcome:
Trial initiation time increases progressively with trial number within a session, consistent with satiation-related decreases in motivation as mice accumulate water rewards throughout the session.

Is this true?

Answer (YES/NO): YES